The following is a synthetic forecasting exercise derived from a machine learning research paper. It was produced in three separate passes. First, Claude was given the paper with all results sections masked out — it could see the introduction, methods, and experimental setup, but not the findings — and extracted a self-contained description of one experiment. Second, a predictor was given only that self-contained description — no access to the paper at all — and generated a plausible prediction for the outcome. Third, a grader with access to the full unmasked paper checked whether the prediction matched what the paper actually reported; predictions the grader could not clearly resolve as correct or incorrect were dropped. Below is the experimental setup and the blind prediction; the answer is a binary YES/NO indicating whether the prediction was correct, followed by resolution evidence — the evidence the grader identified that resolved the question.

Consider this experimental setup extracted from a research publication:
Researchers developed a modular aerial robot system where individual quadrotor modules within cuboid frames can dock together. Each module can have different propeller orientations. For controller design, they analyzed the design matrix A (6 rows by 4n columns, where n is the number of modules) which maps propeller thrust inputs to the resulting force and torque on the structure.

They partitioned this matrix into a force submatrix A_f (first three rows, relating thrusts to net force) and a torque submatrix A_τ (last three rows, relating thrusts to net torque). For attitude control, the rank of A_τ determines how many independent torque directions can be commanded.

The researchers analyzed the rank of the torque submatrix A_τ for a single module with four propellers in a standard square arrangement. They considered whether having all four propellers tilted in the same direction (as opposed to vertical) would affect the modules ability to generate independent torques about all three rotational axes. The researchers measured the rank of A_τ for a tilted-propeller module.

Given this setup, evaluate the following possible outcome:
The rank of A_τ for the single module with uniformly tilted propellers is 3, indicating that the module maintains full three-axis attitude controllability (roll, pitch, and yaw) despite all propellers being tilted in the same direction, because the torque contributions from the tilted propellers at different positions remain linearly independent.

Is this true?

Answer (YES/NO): YES